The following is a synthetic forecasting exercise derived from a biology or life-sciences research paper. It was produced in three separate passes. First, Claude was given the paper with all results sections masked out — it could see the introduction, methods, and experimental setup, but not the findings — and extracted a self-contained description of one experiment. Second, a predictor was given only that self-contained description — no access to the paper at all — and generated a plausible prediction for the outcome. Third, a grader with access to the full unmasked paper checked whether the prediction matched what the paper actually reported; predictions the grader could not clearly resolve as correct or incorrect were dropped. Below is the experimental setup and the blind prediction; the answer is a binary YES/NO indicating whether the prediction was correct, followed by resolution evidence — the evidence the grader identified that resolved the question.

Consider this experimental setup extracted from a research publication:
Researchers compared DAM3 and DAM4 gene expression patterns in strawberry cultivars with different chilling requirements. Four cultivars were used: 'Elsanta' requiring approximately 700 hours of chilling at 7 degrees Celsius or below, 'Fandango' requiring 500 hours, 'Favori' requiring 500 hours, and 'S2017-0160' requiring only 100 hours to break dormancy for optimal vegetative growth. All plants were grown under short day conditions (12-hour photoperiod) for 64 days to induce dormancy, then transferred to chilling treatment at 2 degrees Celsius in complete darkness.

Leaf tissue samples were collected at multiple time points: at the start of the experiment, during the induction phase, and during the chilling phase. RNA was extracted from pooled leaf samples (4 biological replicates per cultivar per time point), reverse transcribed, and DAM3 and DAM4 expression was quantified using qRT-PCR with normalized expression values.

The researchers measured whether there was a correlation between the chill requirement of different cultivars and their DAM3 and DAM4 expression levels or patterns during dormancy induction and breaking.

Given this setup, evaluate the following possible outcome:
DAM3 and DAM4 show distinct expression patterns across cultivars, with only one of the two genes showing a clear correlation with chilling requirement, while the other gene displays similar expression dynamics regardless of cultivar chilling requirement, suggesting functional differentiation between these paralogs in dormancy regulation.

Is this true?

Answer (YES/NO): NO